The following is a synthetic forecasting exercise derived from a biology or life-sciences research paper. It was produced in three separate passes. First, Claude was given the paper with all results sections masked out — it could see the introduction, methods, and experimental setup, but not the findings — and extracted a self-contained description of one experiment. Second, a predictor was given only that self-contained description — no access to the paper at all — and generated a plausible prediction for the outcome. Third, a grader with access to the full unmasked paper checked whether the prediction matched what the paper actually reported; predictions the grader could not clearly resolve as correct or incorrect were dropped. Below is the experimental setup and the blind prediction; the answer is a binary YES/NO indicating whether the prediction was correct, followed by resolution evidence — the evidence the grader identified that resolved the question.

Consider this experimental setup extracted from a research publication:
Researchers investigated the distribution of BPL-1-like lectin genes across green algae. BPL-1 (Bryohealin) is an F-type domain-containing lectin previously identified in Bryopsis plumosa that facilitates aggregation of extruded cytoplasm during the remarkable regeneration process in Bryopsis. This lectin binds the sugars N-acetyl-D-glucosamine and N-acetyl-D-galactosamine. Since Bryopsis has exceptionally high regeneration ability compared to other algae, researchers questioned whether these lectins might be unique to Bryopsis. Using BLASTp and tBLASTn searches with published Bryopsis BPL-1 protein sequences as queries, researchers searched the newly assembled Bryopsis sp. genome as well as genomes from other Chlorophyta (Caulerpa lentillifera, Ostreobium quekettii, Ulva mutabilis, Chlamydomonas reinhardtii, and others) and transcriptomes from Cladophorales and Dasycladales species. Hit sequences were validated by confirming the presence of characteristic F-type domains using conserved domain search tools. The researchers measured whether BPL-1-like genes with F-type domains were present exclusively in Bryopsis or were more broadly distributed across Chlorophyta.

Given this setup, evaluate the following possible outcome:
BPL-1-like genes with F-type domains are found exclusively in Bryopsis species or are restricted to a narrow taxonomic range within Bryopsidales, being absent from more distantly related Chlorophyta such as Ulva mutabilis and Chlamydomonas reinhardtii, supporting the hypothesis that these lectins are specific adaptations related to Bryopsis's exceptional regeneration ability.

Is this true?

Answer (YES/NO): NO